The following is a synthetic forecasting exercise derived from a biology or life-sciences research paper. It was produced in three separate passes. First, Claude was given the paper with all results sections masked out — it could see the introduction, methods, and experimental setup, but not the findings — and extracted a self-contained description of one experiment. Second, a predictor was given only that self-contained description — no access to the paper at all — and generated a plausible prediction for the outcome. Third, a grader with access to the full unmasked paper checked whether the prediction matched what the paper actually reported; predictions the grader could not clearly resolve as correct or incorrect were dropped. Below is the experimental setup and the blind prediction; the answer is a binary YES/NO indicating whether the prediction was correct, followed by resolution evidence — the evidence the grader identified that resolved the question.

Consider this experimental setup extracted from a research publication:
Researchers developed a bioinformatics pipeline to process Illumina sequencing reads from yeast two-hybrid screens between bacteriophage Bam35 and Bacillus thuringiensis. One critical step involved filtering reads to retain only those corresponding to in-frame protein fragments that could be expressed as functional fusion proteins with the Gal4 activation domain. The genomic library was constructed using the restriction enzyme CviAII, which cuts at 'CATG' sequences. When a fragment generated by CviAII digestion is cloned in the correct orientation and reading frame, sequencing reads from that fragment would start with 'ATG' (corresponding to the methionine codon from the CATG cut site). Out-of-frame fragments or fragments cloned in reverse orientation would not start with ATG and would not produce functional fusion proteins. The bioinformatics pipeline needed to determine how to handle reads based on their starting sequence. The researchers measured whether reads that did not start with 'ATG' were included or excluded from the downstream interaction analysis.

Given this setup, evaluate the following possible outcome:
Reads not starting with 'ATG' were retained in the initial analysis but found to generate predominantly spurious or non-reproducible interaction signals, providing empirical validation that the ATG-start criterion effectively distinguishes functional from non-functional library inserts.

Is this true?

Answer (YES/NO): NO